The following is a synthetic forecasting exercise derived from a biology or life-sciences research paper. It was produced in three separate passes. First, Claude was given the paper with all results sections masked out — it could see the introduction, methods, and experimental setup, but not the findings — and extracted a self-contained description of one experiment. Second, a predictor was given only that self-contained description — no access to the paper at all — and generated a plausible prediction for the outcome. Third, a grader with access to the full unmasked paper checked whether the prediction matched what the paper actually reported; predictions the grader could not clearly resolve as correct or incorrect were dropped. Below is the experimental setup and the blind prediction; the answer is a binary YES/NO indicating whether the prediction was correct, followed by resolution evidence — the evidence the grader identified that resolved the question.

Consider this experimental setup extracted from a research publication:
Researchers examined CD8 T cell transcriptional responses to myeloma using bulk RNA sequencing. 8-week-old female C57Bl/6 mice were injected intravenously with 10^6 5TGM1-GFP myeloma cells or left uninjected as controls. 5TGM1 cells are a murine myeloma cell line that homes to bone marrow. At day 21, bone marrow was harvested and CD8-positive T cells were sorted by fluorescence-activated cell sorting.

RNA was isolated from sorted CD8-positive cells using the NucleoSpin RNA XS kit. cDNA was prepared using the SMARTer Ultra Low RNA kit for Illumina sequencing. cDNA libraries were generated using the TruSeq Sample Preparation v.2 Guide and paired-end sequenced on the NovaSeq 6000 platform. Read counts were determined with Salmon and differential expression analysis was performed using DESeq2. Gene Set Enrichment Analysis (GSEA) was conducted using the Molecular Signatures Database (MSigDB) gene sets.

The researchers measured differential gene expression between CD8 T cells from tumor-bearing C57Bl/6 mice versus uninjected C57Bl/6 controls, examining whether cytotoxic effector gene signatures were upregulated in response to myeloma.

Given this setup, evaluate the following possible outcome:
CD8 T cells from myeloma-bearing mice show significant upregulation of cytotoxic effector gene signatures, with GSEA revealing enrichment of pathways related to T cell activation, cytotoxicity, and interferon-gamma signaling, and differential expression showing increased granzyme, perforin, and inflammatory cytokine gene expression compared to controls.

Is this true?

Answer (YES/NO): NO